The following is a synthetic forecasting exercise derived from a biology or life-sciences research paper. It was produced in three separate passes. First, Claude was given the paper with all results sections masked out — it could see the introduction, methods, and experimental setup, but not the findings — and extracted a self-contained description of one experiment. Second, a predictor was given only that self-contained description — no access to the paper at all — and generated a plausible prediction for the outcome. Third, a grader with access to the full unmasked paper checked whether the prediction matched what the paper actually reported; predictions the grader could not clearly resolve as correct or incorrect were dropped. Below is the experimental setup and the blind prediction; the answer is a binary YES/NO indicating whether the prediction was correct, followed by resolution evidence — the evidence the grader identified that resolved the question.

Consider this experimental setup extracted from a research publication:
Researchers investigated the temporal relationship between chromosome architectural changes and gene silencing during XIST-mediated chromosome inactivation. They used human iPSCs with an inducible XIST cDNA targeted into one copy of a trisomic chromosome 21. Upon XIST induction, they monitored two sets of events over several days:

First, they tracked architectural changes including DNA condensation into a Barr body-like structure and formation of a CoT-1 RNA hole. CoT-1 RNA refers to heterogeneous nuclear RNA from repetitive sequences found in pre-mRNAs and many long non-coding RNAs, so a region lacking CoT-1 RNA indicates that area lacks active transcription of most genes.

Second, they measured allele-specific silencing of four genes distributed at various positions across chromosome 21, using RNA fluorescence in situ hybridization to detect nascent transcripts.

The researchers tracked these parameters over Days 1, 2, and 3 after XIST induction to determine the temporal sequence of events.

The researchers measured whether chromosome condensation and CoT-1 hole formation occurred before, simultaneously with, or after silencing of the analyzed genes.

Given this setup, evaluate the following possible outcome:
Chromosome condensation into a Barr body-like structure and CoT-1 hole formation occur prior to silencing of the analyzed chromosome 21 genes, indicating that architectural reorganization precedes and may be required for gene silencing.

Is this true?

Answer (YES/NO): YES